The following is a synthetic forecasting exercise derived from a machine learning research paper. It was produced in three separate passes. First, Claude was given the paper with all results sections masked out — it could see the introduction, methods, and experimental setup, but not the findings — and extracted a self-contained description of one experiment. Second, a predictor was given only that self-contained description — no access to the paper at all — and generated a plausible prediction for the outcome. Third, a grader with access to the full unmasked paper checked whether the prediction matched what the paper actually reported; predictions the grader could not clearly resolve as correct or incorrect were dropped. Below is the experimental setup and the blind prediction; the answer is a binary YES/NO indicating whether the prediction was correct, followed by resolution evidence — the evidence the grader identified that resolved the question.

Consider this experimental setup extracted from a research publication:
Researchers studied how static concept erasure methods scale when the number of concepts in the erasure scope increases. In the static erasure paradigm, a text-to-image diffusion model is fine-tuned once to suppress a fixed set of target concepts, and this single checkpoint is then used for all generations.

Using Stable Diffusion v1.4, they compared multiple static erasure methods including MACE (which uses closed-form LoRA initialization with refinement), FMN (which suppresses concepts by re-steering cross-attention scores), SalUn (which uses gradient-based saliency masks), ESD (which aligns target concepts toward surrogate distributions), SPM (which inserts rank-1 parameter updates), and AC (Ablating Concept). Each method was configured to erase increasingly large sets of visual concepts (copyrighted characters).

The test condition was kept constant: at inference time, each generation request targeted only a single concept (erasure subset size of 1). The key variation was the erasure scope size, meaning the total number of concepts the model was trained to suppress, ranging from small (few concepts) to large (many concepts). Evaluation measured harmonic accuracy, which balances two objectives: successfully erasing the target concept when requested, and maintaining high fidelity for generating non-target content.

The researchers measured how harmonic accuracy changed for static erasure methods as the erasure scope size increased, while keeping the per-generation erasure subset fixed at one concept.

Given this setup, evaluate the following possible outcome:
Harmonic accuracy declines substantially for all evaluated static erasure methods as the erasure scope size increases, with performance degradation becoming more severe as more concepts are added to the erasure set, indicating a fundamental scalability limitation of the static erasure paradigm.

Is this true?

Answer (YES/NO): YES